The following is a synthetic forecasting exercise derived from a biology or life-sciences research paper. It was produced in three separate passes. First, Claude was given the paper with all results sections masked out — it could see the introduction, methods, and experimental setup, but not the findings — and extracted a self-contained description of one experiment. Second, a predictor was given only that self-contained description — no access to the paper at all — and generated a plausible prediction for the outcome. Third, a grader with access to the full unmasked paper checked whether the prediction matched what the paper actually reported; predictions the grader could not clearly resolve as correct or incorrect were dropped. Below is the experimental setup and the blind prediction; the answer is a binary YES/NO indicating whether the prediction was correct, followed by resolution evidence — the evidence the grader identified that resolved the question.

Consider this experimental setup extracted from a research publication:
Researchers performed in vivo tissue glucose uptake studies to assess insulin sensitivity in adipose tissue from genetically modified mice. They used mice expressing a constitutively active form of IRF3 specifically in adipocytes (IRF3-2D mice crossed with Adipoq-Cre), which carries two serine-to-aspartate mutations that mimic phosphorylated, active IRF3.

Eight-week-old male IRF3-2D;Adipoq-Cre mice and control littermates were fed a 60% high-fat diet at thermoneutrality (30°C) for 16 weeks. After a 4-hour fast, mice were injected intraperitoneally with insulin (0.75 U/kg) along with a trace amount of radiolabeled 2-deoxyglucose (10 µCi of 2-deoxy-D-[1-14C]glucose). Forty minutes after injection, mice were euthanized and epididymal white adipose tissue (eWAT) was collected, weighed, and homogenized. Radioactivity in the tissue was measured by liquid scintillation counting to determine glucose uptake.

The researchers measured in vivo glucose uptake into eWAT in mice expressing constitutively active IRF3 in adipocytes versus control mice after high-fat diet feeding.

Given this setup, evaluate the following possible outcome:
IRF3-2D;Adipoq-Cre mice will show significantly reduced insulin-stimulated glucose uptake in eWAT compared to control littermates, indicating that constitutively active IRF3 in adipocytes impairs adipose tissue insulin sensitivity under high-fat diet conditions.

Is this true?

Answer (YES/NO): YES